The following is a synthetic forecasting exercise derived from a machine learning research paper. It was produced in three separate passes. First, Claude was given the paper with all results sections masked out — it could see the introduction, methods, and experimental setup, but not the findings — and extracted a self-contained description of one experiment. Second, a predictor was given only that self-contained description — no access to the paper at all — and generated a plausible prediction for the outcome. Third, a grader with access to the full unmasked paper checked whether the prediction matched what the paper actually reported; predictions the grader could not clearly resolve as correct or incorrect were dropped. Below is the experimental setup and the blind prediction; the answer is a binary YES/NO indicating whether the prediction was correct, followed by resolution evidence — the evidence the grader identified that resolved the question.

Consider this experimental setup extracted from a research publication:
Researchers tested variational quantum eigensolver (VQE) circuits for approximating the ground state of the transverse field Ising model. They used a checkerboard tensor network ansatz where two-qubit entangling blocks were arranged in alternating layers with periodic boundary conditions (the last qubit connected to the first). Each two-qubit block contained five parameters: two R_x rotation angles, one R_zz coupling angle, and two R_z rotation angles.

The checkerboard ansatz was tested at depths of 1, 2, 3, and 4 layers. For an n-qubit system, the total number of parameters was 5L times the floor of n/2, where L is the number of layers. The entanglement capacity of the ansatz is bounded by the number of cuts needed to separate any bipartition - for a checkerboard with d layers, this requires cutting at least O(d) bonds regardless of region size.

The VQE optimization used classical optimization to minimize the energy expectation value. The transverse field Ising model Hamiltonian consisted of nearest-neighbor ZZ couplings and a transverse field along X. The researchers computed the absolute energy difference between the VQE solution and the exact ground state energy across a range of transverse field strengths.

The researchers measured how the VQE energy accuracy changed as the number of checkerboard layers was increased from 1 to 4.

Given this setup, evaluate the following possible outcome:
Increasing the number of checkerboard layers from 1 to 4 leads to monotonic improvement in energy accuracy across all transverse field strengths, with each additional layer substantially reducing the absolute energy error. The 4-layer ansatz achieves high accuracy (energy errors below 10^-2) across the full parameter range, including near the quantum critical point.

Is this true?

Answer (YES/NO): NO